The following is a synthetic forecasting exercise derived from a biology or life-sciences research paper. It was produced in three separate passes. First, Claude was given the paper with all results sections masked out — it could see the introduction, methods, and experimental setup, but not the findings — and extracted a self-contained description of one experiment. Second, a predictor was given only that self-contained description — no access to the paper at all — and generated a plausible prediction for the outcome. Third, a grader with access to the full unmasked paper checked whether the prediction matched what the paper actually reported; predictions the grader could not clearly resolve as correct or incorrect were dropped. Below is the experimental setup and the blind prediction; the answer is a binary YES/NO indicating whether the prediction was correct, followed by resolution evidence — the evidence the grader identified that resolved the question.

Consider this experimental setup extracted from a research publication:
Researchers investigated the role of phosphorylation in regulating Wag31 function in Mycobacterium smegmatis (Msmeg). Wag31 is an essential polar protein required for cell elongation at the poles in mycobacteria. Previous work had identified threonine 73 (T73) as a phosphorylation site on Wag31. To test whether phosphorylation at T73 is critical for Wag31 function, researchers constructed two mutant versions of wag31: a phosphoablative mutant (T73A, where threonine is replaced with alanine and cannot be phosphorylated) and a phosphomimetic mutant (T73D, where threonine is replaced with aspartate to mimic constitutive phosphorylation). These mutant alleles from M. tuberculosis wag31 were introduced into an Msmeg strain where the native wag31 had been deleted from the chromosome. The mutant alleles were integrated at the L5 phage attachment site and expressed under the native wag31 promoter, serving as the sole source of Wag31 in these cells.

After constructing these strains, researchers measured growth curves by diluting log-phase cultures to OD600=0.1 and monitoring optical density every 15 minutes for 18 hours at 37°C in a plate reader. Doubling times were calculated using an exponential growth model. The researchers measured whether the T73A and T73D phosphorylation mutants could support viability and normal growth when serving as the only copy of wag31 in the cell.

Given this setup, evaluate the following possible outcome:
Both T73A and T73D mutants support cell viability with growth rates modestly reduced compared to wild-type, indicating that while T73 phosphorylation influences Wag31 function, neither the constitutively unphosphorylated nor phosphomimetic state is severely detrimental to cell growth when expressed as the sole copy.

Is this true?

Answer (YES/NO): NO